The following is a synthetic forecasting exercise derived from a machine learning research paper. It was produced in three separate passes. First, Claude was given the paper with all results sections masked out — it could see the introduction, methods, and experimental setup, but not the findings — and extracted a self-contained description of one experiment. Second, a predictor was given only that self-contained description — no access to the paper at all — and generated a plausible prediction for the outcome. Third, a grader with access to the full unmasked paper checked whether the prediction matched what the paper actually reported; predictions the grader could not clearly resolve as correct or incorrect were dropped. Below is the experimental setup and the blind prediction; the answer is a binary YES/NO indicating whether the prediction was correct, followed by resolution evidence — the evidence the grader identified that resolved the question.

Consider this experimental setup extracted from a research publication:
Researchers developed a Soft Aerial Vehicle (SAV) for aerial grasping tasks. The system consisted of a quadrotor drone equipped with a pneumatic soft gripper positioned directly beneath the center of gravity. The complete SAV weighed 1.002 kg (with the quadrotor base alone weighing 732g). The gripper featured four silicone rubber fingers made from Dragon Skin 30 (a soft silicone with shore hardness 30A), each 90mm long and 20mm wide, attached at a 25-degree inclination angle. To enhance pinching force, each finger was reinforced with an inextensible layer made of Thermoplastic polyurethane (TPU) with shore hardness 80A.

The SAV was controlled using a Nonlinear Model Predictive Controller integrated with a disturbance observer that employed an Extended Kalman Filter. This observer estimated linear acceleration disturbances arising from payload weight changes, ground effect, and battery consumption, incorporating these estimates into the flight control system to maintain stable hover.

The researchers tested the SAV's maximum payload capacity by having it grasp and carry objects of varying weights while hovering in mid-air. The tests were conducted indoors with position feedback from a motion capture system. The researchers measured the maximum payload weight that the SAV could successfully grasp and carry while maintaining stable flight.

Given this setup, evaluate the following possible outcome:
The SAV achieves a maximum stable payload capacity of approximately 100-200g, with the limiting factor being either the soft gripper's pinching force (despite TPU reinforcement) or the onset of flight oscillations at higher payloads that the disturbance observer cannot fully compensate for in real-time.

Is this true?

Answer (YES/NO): NO